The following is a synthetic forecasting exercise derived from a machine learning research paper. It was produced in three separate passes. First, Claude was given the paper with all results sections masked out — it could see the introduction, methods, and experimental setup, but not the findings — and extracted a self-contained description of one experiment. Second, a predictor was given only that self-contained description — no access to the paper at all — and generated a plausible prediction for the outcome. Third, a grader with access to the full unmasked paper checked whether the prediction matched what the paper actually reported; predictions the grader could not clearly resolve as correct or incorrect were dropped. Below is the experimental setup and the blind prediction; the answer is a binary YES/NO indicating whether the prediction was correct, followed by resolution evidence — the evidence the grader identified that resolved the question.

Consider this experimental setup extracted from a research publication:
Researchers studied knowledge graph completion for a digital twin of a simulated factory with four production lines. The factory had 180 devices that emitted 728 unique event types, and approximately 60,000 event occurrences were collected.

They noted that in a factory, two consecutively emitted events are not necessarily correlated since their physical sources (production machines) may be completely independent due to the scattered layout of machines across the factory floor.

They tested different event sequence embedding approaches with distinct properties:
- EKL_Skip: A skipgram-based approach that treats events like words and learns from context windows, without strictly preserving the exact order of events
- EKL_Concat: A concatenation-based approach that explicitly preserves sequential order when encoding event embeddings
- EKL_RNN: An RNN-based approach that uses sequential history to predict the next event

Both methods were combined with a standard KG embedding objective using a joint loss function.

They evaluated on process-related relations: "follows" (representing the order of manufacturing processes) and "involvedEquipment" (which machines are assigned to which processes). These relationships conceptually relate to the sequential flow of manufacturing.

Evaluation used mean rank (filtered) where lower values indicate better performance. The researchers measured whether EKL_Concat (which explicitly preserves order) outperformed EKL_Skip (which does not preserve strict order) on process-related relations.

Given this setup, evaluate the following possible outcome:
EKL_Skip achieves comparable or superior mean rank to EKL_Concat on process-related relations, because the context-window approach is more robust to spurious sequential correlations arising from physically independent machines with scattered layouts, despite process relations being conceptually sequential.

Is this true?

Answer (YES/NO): NO